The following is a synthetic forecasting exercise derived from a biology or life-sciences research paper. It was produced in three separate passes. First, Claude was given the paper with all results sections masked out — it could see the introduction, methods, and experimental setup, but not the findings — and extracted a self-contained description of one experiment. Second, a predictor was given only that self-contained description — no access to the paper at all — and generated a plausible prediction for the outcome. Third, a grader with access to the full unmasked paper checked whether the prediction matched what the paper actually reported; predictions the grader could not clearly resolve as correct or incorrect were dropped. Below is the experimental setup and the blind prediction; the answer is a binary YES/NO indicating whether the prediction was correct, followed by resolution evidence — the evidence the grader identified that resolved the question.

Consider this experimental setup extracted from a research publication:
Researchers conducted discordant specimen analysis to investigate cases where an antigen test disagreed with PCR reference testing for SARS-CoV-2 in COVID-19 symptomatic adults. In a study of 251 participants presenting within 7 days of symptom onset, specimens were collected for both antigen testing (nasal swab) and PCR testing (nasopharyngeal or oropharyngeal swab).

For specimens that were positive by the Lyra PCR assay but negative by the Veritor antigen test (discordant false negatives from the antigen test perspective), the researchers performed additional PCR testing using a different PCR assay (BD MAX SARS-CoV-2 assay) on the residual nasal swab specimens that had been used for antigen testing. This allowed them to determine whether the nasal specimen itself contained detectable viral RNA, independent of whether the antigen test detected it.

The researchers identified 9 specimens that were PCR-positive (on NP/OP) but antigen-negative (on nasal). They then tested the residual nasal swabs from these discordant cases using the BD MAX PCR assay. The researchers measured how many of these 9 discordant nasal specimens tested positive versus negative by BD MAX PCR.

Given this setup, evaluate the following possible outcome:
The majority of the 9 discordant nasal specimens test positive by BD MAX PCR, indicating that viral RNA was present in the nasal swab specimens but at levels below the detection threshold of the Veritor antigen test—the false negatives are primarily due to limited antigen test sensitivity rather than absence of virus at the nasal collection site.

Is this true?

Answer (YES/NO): NO